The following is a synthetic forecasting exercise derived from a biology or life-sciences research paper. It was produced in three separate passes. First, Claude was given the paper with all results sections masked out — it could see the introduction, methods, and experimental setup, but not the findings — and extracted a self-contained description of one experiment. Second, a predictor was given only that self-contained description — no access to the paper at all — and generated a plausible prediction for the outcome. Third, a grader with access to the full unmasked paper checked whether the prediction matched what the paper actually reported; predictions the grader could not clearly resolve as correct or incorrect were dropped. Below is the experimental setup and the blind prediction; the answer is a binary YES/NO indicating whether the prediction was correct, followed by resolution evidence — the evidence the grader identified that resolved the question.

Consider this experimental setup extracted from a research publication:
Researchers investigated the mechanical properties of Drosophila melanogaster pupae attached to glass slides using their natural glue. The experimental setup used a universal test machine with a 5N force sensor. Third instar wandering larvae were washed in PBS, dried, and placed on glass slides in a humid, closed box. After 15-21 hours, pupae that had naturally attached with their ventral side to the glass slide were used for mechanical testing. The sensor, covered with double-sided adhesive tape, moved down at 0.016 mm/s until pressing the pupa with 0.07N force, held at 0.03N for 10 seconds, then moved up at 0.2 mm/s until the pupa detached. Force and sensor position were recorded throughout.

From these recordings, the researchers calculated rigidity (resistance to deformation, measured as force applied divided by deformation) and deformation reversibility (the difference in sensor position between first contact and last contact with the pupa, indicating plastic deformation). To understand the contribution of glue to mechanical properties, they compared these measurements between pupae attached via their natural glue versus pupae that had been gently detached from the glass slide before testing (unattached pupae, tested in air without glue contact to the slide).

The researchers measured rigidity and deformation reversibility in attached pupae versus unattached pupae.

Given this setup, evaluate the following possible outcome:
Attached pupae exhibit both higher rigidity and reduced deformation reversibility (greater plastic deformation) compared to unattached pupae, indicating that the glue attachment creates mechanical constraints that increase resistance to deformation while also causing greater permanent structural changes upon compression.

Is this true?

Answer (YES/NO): YES